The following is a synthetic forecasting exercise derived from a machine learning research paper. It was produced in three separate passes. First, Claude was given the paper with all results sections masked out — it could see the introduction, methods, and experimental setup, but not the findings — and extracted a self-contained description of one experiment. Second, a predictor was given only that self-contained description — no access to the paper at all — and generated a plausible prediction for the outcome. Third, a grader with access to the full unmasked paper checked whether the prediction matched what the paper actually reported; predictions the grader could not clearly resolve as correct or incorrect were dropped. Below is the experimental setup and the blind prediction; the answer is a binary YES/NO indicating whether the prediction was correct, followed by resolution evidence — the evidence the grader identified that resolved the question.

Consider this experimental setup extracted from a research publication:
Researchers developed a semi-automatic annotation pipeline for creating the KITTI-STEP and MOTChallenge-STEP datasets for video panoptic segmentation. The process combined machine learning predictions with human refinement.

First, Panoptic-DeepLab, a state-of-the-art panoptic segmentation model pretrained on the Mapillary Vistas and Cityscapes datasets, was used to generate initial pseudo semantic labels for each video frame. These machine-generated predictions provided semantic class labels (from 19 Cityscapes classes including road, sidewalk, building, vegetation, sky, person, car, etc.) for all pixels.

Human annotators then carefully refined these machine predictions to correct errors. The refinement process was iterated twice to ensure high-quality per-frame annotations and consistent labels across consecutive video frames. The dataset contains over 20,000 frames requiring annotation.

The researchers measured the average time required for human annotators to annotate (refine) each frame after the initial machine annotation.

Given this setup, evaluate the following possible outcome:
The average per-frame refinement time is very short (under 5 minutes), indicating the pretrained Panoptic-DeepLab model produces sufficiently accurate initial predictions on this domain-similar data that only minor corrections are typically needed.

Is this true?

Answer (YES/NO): NO